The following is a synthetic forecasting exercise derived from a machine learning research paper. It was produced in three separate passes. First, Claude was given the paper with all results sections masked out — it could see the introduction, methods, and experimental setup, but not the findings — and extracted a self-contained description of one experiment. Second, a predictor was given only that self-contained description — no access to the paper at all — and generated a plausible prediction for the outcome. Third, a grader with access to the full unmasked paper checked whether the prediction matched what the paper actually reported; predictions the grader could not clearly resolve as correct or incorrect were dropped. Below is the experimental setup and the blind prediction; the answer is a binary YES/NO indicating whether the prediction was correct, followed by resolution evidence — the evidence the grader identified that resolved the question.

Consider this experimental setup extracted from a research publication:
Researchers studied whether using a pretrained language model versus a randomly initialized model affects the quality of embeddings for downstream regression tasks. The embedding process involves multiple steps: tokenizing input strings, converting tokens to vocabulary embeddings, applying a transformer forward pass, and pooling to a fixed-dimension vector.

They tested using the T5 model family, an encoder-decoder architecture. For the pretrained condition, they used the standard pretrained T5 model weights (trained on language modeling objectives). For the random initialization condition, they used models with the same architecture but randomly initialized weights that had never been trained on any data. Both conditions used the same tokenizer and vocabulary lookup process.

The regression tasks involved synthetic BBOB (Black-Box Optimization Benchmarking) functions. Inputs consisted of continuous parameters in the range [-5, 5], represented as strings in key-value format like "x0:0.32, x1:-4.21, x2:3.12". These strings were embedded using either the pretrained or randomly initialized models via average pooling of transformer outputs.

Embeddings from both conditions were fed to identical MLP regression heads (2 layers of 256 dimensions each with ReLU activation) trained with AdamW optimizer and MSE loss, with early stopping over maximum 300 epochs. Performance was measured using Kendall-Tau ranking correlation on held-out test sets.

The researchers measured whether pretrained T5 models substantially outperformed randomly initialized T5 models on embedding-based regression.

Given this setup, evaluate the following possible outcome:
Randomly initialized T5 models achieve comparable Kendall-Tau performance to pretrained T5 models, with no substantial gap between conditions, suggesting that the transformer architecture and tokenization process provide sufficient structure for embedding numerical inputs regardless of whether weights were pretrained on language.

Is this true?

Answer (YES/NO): NO